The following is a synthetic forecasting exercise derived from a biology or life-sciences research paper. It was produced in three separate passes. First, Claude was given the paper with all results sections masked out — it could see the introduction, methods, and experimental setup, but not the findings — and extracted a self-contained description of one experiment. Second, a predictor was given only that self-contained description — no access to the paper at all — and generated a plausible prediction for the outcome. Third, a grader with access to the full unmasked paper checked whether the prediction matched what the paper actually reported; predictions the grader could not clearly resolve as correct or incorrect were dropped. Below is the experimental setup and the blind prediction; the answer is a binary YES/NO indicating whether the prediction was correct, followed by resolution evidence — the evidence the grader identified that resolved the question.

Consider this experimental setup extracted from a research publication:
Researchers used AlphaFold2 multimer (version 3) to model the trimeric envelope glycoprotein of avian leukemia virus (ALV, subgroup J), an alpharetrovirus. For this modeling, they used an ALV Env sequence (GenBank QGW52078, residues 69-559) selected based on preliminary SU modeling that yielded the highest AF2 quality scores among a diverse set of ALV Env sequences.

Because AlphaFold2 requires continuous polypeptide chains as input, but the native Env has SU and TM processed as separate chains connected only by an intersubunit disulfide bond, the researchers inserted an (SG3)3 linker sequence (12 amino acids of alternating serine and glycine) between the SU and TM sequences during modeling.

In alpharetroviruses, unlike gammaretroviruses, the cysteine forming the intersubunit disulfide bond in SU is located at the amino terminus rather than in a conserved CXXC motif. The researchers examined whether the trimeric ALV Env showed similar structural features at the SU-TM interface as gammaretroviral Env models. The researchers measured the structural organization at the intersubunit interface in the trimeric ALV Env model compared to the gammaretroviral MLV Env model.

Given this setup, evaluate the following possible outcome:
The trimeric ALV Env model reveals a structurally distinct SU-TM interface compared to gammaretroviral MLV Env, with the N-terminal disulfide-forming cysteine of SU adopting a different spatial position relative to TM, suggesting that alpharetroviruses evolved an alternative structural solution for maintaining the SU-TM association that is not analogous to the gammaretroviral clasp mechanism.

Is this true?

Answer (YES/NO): NO